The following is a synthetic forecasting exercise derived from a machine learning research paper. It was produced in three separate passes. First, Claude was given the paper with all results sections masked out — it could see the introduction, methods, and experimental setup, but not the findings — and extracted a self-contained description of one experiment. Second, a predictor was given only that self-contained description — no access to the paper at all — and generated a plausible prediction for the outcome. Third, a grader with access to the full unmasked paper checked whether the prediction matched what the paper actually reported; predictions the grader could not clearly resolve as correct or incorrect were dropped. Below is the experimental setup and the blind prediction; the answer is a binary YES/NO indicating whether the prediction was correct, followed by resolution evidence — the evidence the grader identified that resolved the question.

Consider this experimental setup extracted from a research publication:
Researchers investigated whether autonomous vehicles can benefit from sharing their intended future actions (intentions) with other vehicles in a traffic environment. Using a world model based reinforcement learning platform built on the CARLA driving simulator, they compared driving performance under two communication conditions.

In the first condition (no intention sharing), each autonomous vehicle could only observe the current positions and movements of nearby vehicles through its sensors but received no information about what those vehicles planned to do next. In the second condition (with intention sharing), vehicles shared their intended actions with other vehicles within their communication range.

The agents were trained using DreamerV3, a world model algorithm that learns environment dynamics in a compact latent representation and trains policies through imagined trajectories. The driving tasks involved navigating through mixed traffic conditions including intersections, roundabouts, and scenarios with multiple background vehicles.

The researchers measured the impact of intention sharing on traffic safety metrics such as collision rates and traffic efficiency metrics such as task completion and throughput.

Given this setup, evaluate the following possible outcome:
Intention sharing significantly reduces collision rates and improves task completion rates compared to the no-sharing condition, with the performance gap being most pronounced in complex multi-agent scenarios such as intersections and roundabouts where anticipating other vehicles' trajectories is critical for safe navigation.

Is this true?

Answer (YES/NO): NO